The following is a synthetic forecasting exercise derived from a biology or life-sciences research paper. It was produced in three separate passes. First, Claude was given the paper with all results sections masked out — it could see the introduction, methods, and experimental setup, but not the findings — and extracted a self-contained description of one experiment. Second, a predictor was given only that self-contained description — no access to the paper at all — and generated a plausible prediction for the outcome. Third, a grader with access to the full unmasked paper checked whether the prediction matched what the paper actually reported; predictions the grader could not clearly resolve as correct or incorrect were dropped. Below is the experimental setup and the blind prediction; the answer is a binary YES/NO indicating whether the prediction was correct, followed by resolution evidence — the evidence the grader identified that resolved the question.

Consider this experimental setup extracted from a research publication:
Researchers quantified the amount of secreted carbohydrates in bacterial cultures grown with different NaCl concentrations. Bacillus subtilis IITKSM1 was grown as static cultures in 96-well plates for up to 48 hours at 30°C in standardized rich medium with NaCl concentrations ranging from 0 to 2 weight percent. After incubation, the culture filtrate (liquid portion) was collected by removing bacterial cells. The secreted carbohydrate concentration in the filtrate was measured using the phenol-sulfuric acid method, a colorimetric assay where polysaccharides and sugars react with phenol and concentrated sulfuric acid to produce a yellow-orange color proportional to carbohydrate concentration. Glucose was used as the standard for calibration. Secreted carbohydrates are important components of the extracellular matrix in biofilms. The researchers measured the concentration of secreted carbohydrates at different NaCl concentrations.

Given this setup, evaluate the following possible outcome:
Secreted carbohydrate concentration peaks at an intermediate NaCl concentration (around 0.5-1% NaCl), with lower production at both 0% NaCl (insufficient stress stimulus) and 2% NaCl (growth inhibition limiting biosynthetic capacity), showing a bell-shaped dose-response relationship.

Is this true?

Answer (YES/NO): NO